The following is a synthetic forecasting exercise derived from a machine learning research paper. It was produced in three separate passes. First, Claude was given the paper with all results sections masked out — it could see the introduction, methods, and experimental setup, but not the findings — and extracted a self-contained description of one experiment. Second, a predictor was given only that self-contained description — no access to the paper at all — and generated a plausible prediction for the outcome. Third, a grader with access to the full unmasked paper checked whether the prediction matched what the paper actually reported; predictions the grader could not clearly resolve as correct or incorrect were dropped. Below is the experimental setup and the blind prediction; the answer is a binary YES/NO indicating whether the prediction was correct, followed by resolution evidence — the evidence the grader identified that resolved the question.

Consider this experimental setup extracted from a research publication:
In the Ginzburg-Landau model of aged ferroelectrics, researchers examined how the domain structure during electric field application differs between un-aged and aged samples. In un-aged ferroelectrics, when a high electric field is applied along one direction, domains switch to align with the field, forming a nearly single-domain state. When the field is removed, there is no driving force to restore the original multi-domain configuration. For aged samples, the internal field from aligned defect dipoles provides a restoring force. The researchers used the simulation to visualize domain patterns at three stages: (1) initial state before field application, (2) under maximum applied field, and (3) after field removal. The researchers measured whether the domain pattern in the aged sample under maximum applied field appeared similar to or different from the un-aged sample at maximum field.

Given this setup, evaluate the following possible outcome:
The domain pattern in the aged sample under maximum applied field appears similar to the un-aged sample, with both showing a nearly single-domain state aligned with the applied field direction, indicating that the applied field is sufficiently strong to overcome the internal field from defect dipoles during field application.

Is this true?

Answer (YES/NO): YES